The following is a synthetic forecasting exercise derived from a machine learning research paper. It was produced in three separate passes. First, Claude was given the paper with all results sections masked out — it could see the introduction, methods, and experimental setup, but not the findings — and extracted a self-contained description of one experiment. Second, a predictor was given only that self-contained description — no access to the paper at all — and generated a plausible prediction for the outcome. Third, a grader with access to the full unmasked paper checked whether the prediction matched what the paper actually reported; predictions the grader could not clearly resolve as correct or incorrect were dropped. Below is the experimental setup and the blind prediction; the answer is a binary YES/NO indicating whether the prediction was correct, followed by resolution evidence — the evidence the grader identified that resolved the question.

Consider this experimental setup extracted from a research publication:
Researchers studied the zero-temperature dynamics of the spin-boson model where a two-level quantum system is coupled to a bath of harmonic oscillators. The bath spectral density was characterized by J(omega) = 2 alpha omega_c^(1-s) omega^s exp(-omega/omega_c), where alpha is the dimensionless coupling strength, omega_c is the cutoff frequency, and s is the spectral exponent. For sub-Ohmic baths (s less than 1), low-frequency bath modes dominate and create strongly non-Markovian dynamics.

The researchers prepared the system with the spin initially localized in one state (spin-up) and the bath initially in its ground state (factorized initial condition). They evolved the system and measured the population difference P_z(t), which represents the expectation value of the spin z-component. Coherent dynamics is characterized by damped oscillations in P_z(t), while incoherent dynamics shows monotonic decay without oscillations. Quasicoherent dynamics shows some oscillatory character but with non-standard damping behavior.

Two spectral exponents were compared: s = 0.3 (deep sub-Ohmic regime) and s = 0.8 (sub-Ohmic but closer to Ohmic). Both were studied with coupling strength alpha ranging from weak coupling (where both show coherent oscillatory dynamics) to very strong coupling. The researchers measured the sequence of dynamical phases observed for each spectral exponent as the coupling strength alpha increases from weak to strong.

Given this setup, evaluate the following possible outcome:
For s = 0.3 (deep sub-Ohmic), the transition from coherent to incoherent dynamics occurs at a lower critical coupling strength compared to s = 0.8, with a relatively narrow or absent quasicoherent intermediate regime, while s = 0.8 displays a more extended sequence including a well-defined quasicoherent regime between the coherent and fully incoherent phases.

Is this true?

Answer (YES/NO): NO